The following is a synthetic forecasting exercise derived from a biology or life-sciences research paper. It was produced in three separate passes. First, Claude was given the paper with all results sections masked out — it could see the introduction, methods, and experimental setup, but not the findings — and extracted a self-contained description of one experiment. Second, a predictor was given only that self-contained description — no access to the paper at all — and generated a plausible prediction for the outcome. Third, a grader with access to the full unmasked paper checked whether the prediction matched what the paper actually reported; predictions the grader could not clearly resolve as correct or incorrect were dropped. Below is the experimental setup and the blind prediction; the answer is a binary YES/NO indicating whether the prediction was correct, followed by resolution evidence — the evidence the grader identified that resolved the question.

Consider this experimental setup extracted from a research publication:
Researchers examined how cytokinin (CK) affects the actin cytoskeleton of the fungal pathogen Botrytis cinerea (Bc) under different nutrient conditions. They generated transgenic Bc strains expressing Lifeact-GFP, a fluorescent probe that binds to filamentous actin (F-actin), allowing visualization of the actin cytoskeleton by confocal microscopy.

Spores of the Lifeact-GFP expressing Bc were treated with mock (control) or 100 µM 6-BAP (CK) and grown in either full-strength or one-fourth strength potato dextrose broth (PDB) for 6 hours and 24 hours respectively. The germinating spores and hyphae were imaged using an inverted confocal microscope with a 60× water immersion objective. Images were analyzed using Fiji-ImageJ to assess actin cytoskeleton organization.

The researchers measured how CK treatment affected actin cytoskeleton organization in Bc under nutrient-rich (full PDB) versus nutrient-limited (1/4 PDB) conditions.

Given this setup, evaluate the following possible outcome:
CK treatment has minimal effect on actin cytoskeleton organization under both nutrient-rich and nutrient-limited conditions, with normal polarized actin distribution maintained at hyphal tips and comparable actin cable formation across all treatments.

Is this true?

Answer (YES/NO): NO